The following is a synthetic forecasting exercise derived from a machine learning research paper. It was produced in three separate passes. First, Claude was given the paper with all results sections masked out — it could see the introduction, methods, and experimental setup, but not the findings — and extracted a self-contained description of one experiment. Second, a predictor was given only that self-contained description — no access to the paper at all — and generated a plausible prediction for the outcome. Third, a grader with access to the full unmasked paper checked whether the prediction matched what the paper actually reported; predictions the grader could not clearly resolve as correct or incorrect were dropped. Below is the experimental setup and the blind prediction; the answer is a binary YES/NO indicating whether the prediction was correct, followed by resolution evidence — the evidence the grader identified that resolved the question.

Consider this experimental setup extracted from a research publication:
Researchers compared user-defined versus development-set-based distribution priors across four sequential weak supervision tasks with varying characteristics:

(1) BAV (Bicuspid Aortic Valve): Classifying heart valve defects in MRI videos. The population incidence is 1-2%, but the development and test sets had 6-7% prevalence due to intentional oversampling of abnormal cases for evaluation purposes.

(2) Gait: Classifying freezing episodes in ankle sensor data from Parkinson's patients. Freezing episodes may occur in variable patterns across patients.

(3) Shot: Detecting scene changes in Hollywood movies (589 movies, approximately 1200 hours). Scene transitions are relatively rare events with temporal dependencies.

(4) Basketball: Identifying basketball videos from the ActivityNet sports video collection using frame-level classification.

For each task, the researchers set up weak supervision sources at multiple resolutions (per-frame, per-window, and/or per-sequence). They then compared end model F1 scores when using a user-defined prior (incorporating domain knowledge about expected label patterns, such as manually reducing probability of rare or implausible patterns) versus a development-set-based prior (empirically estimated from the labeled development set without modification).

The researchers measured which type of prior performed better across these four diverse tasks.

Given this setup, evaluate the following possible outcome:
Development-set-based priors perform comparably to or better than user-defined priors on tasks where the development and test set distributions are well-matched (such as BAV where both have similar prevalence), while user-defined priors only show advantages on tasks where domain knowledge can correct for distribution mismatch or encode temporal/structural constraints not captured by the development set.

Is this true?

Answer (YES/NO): YES